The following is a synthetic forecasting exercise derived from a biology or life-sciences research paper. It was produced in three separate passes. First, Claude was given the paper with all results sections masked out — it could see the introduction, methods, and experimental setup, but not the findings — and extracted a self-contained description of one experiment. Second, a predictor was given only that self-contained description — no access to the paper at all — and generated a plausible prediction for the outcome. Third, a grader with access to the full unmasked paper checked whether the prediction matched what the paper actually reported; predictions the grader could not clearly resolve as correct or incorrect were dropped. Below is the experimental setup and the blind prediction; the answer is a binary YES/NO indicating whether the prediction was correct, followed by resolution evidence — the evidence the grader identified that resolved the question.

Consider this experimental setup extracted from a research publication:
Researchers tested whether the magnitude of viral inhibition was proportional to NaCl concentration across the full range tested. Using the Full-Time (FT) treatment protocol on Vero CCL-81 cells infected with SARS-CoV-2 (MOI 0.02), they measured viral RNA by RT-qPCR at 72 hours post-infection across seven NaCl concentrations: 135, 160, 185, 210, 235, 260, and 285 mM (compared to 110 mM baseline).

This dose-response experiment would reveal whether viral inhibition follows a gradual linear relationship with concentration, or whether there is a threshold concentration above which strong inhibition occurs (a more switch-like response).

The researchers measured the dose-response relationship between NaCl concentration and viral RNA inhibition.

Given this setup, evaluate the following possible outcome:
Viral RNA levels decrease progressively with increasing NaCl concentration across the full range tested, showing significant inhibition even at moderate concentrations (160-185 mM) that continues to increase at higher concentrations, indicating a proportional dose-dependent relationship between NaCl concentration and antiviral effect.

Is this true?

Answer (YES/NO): YES